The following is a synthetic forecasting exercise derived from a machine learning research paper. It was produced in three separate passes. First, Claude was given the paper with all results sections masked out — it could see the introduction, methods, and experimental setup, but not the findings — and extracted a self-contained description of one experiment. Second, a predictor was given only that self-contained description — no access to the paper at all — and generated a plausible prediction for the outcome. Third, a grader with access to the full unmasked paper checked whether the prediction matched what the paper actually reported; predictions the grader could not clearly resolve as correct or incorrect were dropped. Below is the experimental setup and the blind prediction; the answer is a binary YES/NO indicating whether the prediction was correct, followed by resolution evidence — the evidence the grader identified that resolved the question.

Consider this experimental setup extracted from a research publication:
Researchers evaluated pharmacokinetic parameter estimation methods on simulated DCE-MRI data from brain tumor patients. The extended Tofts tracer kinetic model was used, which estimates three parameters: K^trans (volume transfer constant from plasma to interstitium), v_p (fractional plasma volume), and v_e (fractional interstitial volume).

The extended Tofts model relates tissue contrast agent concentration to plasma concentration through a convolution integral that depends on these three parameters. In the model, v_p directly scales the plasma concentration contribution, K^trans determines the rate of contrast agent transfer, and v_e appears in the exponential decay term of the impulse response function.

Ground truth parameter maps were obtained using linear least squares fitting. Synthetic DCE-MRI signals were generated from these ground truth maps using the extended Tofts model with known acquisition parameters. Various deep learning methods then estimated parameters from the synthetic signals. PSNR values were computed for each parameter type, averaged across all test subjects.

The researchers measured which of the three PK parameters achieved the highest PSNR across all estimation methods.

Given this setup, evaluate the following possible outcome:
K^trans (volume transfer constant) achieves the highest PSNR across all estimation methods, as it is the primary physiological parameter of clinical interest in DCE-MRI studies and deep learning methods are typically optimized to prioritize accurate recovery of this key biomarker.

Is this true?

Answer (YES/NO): NO